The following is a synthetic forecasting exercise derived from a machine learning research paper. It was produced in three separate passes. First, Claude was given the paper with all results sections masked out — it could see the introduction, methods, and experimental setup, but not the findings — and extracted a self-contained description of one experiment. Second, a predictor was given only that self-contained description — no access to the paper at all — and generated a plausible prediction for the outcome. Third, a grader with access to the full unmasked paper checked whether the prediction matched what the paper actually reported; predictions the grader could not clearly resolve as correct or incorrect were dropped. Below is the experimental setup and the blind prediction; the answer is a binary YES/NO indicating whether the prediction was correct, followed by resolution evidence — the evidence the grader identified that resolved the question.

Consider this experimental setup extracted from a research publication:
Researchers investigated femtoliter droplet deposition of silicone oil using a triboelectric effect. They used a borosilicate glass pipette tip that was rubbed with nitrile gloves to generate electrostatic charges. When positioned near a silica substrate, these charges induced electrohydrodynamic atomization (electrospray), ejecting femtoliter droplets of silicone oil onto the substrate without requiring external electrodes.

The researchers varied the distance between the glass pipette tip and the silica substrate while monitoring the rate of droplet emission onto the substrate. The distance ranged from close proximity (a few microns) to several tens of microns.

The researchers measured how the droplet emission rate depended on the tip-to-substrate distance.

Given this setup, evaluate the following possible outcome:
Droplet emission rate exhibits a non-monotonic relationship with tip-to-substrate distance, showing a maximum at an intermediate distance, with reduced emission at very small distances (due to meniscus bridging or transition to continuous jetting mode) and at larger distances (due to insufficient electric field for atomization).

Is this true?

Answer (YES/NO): NO